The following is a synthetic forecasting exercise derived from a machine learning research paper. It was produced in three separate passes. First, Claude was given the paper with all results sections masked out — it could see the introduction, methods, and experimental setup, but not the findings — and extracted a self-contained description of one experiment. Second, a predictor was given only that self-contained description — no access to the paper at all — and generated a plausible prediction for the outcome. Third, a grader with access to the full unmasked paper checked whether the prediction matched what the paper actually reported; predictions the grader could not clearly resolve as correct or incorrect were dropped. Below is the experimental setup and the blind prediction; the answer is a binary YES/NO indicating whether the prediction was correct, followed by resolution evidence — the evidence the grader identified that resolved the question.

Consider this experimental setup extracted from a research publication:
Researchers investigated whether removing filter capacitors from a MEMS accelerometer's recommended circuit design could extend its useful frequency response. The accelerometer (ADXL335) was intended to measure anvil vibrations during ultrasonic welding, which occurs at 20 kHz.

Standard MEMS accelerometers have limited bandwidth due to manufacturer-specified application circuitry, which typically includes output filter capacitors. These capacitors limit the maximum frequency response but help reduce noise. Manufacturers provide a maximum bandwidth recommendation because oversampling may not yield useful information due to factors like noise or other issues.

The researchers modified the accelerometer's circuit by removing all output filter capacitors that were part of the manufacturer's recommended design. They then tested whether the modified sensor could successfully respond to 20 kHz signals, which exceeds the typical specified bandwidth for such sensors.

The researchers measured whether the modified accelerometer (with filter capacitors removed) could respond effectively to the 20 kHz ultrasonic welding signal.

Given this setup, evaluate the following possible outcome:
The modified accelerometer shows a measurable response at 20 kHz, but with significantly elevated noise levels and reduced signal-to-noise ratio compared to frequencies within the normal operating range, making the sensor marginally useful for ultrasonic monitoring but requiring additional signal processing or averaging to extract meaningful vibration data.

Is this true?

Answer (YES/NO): NO